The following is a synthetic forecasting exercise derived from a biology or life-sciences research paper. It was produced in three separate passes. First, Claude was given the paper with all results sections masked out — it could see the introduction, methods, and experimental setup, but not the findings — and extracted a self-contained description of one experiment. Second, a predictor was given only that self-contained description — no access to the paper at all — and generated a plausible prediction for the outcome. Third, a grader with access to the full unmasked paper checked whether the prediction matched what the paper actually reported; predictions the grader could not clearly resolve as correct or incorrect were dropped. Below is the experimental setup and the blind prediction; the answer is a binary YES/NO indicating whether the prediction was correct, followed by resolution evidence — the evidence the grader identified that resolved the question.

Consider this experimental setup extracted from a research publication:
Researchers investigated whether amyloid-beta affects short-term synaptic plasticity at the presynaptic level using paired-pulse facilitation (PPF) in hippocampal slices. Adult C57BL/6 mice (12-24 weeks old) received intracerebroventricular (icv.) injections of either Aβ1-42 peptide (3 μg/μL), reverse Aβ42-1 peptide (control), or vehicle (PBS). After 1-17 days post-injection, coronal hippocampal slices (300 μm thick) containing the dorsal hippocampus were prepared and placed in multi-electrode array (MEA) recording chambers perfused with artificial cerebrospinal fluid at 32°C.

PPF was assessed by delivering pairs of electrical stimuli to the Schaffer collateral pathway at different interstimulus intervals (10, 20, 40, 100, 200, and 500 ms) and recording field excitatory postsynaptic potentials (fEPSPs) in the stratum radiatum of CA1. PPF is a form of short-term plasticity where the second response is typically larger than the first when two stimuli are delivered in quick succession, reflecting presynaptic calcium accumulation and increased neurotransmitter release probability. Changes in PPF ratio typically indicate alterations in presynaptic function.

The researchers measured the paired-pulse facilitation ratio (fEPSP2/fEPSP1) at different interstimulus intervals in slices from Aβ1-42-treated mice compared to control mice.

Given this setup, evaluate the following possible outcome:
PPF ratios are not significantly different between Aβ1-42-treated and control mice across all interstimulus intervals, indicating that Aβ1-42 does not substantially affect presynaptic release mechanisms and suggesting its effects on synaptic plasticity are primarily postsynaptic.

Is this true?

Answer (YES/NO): YES